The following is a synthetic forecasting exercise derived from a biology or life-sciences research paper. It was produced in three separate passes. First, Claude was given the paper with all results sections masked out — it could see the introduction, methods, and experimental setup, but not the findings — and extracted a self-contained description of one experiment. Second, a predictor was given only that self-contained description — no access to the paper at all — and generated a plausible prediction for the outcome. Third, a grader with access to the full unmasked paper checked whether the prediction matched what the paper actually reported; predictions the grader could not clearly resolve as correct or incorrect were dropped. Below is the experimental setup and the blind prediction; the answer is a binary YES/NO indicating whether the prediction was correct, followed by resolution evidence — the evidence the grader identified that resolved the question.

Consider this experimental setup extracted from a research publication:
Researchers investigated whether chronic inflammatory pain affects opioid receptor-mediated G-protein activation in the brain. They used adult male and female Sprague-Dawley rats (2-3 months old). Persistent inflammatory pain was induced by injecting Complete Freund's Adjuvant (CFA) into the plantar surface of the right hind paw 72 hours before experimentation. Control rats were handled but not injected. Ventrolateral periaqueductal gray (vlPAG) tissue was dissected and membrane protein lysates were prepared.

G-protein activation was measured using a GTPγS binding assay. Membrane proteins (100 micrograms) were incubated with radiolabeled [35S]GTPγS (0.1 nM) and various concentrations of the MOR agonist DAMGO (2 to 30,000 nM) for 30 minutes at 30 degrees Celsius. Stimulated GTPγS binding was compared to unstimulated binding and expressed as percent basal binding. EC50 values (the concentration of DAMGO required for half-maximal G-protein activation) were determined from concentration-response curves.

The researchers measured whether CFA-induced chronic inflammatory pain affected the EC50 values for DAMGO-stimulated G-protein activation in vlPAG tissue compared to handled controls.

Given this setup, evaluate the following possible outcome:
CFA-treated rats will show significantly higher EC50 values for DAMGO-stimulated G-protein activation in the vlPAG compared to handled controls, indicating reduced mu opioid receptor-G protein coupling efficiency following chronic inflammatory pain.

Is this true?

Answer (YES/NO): NO